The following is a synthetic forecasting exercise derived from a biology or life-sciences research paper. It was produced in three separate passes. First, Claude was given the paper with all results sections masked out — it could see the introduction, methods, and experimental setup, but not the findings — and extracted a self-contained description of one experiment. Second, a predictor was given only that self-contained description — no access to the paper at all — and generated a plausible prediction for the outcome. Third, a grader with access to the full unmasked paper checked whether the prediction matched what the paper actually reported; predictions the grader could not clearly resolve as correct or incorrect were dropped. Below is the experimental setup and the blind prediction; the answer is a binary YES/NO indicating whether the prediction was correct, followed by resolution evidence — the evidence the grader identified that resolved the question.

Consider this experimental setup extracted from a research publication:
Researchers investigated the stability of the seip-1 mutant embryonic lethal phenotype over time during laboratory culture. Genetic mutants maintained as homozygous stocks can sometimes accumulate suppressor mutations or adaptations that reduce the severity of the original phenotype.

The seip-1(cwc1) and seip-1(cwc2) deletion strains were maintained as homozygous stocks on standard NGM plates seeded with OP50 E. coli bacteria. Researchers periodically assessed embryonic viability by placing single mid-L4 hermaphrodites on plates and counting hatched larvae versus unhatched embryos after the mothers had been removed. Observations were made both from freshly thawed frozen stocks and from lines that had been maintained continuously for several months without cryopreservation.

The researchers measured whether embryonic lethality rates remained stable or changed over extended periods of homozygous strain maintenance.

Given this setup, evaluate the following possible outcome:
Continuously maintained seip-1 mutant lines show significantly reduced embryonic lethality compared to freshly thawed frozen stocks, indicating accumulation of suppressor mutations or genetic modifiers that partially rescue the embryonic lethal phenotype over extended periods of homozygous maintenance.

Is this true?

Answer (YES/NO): YES